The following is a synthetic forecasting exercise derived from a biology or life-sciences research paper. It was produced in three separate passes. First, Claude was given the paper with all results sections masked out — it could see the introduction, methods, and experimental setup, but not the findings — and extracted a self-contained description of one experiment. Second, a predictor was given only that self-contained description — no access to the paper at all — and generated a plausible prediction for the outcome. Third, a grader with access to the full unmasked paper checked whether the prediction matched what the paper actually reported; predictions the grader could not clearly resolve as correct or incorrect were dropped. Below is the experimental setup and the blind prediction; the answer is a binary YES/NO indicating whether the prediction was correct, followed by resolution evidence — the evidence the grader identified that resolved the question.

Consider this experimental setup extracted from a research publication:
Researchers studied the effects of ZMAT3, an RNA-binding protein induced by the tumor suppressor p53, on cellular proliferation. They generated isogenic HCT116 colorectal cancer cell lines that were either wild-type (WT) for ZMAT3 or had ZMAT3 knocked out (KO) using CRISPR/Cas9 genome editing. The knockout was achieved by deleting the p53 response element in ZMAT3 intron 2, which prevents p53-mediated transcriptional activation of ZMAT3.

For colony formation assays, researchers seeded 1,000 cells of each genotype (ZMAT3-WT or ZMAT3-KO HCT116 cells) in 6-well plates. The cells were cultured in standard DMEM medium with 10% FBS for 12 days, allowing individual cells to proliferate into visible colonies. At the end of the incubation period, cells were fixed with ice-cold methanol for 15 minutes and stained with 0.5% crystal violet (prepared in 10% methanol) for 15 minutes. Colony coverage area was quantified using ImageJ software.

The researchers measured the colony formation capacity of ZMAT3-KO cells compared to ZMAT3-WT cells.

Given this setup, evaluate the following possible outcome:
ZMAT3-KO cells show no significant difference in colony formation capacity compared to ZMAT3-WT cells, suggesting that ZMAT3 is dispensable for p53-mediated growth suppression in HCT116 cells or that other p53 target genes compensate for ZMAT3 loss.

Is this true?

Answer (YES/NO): NO